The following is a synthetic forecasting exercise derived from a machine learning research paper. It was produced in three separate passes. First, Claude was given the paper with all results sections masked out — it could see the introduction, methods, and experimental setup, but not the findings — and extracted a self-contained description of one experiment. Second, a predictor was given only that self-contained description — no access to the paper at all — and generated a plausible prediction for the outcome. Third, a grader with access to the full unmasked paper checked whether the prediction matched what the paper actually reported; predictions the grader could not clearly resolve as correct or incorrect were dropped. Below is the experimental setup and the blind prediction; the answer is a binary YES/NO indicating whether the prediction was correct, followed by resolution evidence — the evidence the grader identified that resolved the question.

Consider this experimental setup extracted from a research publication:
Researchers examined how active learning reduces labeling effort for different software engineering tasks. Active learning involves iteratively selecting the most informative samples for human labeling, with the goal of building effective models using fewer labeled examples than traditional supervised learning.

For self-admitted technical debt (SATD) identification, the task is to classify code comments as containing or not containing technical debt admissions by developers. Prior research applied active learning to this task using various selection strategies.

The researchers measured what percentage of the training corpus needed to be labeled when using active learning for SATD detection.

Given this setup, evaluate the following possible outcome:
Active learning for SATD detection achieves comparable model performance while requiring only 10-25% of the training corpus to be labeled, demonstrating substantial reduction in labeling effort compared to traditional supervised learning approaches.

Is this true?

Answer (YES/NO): YES